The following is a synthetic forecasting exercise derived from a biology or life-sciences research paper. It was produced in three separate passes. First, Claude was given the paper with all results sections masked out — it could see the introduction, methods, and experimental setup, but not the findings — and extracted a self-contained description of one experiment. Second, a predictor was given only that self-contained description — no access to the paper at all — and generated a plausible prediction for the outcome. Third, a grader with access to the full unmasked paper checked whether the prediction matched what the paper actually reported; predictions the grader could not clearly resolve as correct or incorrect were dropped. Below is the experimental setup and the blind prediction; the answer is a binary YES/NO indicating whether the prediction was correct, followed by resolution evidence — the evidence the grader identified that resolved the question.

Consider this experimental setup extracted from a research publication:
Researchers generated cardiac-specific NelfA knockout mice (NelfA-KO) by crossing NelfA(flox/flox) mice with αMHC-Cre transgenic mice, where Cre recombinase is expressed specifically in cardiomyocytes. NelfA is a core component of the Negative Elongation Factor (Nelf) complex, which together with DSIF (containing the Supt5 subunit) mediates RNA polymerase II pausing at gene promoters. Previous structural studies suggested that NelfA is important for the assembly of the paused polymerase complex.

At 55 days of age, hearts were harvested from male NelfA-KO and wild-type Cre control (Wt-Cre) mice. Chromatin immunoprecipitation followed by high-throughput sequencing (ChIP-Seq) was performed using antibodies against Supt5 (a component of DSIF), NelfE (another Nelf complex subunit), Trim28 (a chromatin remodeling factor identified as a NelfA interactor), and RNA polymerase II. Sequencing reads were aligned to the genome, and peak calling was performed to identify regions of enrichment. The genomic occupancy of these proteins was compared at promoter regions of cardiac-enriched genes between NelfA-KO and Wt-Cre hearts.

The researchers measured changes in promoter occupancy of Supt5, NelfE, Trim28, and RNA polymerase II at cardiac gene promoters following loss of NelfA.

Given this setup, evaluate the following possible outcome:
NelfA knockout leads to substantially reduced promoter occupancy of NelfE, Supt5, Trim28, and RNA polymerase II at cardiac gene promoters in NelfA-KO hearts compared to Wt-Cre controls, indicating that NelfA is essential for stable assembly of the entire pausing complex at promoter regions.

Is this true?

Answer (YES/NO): YES